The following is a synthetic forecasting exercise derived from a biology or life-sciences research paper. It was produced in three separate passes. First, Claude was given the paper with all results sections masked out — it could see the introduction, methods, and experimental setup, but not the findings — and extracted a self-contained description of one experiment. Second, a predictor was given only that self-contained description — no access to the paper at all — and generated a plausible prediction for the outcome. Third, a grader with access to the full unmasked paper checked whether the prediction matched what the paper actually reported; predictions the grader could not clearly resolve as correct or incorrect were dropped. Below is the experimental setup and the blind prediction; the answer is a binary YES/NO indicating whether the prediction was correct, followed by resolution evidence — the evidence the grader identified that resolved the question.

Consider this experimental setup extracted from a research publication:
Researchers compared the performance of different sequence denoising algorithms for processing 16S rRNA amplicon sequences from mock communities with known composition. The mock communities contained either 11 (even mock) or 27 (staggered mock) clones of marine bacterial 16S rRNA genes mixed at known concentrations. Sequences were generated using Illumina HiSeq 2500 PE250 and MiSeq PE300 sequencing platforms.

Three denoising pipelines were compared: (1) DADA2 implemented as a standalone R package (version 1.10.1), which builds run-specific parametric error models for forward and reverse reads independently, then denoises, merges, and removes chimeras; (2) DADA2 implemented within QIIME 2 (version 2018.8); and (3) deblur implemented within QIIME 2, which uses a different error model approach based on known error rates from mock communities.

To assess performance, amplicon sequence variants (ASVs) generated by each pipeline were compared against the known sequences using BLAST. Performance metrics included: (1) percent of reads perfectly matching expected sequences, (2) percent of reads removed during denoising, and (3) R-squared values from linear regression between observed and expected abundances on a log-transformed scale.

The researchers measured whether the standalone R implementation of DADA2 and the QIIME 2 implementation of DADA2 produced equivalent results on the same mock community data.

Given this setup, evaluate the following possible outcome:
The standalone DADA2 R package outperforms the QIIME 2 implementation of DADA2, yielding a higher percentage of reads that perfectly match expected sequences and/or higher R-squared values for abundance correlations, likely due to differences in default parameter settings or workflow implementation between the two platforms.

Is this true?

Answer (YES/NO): YES